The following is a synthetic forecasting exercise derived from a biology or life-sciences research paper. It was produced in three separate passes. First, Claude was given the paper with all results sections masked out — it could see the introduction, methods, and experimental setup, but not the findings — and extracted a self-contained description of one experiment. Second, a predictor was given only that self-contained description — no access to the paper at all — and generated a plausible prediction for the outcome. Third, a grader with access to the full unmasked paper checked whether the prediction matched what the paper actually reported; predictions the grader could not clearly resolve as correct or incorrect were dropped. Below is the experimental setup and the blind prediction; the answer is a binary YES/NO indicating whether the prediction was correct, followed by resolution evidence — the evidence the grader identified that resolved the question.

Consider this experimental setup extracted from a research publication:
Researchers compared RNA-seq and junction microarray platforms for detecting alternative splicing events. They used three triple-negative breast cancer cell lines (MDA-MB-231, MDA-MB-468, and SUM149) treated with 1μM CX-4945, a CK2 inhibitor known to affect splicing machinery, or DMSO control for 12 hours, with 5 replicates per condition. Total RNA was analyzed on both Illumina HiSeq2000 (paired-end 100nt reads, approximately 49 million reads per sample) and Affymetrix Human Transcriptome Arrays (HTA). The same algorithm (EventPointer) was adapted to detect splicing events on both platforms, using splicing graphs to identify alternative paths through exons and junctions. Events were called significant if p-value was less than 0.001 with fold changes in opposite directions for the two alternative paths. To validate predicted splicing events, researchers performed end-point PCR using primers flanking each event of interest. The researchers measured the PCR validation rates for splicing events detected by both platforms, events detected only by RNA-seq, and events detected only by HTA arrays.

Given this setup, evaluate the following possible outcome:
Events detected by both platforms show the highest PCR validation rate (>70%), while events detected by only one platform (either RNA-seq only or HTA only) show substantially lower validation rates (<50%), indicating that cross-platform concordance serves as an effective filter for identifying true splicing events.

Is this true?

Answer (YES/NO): NO